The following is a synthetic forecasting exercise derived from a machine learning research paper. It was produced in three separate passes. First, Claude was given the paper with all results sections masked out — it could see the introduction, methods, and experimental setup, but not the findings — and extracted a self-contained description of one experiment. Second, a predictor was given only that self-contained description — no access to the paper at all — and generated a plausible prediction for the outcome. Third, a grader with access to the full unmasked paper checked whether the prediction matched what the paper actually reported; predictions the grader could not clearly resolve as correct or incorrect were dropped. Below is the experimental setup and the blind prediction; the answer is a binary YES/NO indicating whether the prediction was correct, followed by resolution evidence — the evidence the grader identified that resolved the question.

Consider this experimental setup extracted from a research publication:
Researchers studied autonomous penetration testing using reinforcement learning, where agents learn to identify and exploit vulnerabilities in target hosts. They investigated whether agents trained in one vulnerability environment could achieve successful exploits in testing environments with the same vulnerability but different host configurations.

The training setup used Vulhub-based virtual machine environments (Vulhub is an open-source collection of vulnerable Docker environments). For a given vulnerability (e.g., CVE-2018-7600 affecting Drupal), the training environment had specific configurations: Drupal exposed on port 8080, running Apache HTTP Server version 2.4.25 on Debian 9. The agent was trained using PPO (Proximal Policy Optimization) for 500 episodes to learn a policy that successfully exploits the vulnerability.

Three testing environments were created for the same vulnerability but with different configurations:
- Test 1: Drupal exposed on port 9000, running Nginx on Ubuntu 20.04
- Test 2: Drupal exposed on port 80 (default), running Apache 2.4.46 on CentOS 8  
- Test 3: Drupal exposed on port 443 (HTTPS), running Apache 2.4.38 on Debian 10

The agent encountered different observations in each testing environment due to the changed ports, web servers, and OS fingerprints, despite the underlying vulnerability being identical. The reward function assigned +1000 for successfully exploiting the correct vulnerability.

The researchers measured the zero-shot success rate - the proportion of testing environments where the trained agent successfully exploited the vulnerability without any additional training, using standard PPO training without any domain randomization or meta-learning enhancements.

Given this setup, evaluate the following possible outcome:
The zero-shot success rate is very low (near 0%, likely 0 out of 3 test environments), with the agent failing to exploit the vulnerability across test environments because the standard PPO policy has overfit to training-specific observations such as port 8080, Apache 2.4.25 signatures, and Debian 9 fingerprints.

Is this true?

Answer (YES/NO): NO